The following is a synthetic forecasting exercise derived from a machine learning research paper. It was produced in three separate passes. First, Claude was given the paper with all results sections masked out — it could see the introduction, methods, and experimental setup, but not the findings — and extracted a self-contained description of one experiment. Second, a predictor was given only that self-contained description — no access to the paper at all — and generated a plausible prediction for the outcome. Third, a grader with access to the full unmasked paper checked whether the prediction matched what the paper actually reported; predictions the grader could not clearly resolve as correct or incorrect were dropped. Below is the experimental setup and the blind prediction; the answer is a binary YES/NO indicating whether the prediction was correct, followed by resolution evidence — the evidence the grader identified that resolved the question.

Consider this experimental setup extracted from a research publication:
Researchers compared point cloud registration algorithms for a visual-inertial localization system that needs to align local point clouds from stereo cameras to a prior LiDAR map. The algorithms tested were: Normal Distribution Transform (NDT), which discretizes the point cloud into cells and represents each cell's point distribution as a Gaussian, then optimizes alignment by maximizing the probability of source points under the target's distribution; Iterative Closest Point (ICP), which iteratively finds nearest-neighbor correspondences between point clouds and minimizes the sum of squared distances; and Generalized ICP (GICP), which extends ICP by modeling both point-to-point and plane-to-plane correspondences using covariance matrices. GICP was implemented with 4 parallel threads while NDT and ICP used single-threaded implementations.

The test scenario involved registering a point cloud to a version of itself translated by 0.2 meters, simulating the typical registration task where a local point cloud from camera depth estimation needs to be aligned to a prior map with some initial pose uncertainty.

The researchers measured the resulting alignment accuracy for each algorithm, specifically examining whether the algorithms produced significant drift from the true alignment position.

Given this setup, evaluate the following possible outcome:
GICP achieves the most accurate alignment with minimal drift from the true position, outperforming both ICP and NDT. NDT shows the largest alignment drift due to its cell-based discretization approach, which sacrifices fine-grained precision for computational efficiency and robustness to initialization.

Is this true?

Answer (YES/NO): NO